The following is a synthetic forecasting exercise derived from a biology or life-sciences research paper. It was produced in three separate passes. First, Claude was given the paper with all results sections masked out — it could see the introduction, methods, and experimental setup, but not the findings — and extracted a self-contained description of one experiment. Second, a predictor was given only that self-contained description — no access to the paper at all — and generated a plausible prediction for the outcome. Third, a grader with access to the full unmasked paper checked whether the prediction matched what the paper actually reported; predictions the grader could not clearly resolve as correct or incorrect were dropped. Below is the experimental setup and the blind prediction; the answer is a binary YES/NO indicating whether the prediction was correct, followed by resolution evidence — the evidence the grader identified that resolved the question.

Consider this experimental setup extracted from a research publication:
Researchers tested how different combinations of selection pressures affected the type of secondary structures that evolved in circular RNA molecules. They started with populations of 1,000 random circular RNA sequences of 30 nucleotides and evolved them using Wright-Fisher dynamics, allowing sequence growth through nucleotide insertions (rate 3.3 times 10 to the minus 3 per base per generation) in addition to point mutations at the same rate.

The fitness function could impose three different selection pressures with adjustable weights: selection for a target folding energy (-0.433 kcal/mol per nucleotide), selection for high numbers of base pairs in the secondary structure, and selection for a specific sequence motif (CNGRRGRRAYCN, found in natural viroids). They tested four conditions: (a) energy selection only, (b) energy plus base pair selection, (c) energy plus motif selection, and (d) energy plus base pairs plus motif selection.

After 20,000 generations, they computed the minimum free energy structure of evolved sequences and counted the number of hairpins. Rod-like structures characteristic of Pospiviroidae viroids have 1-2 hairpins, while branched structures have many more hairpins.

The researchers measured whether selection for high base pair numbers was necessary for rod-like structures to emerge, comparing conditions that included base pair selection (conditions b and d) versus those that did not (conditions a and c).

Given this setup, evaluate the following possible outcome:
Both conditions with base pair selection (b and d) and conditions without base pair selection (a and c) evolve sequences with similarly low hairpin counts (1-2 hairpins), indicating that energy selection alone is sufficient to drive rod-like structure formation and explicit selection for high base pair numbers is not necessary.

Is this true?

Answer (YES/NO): NO